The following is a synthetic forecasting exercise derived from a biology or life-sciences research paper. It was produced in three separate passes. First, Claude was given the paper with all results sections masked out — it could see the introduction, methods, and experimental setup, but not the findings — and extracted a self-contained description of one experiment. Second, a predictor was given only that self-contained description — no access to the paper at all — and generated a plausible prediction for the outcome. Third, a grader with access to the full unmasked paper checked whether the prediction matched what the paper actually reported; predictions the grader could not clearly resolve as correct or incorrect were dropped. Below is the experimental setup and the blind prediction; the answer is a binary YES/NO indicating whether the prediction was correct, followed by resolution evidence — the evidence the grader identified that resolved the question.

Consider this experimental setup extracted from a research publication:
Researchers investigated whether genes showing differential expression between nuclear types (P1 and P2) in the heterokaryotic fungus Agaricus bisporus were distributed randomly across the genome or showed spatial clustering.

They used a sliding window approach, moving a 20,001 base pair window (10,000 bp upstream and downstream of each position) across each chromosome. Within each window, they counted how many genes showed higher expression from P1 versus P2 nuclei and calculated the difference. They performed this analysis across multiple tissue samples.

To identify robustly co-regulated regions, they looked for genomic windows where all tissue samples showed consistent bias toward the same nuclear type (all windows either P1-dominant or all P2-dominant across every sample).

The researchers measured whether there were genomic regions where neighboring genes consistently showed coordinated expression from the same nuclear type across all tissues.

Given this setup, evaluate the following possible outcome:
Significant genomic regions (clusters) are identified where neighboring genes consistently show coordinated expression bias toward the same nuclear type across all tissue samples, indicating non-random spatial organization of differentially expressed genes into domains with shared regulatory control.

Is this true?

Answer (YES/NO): YES